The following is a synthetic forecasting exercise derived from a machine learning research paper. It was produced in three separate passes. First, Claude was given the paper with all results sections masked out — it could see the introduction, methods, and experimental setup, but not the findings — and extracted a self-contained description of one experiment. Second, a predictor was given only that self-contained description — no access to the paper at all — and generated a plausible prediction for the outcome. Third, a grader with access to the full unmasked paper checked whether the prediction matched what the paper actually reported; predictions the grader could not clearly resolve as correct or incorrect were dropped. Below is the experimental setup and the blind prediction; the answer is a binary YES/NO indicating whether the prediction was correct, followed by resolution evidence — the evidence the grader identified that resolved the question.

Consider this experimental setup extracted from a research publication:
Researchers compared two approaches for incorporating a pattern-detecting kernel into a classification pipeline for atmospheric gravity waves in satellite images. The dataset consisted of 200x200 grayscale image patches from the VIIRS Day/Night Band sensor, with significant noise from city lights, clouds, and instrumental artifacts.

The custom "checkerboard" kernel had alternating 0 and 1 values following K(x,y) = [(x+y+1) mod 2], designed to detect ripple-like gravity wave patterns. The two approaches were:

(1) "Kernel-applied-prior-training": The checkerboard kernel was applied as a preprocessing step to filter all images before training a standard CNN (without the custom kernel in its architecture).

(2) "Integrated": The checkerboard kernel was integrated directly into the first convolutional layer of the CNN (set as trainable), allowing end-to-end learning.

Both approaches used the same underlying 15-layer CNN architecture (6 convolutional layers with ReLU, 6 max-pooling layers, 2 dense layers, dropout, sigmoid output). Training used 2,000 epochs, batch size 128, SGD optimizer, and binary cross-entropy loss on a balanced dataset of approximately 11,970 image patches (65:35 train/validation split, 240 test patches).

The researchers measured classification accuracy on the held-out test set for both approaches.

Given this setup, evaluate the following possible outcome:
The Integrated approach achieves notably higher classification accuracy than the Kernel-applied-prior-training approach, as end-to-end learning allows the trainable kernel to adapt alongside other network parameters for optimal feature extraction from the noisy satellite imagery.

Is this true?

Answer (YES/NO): NO